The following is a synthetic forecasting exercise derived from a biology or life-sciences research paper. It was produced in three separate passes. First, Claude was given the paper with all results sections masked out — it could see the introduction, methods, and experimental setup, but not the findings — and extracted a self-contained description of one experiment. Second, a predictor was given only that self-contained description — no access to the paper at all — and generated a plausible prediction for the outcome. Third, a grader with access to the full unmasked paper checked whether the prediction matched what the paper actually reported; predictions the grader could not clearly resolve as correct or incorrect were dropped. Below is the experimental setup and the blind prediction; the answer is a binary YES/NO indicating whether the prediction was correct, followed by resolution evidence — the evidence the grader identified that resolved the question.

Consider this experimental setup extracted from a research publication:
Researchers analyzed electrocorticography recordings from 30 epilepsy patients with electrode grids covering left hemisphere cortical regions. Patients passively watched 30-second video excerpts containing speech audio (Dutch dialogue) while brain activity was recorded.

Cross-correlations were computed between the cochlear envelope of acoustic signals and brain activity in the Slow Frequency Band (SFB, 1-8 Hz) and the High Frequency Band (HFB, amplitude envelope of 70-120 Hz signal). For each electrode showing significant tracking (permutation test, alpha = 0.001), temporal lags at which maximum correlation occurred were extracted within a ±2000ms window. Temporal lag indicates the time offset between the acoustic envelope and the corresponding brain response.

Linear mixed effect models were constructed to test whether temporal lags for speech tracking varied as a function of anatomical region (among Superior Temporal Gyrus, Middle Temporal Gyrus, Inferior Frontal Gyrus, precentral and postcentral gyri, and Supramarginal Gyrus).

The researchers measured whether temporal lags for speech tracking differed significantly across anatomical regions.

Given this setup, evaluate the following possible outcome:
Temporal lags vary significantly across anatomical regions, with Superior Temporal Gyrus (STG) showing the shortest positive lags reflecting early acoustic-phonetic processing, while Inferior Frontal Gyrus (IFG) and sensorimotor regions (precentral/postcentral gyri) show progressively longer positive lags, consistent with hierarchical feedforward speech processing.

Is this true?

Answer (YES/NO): NO